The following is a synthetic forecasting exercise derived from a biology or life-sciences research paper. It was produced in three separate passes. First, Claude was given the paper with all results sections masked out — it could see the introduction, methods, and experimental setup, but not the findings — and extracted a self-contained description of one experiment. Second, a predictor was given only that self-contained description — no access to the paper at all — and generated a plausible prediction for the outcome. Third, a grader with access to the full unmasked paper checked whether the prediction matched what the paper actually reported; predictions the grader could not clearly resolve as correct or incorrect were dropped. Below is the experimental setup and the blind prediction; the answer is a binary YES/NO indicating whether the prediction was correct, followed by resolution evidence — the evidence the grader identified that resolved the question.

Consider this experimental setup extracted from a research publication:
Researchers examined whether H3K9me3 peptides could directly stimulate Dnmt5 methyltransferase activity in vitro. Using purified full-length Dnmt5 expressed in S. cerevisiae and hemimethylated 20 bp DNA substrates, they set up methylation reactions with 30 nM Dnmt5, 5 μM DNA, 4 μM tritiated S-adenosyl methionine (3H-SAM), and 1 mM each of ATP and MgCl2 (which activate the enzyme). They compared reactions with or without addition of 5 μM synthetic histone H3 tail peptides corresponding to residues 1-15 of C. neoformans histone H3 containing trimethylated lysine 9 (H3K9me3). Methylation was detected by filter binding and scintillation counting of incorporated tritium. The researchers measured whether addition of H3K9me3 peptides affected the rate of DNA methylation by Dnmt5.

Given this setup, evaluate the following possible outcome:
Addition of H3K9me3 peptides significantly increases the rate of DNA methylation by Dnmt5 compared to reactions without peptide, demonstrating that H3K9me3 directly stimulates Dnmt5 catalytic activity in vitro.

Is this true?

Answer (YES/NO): NO